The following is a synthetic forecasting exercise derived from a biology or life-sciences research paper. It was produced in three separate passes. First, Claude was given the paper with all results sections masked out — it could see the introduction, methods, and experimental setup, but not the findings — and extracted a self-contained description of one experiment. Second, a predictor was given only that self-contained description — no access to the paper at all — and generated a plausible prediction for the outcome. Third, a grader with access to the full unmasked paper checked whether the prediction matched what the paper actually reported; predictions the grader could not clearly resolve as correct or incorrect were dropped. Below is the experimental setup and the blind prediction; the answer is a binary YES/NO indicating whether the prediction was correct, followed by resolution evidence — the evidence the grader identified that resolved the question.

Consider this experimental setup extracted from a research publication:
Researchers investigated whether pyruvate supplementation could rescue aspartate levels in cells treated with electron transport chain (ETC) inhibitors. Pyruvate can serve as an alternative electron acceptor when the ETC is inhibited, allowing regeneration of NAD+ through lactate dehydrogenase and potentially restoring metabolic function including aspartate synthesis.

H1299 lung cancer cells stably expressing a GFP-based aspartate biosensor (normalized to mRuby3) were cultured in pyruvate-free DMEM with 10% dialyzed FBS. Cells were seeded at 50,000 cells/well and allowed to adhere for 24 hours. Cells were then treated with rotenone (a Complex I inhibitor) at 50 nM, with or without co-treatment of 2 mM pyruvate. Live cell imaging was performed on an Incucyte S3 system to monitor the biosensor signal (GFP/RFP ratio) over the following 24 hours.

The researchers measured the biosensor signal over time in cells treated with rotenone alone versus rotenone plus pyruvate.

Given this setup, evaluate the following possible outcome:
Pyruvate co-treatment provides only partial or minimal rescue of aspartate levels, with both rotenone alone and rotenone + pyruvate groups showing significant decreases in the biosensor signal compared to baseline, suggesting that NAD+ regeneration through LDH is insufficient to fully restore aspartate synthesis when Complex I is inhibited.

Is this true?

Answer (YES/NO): YES